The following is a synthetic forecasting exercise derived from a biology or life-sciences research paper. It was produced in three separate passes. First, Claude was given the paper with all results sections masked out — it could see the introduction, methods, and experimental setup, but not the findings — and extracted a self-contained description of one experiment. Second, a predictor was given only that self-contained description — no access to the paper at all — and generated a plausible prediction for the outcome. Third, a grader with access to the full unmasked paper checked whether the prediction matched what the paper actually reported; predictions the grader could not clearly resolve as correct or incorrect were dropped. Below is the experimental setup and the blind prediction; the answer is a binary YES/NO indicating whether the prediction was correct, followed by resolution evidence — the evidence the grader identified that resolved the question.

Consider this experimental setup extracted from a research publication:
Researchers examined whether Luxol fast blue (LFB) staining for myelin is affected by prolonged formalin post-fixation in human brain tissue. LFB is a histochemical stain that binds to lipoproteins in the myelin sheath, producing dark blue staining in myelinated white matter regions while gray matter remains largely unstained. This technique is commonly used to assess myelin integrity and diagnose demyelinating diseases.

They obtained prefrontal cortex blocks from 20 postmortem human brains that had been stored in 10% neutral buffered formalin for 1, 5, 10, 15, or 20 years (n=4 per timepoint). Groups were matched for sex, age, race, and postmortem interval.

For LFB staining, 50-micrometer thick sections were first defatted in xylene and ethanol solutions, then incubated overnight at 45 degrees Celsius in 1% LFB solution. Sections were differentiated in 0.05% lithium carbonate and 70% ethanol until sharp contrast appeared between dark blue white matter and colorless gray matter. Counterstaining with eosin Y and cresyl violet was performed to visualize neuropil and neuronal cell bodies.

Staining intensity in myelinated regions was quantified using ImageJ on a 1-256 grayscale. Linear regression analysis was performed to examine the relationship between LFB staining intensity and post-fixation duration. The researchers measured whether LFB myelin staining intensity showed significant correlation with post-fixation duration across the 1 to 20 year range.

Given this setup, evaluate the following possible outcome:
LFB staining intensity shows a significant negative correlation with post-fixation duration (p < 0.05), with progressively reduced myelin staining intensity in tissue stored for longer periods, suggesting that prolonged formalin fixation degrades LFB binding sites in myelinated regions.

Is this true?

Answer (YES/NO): YES